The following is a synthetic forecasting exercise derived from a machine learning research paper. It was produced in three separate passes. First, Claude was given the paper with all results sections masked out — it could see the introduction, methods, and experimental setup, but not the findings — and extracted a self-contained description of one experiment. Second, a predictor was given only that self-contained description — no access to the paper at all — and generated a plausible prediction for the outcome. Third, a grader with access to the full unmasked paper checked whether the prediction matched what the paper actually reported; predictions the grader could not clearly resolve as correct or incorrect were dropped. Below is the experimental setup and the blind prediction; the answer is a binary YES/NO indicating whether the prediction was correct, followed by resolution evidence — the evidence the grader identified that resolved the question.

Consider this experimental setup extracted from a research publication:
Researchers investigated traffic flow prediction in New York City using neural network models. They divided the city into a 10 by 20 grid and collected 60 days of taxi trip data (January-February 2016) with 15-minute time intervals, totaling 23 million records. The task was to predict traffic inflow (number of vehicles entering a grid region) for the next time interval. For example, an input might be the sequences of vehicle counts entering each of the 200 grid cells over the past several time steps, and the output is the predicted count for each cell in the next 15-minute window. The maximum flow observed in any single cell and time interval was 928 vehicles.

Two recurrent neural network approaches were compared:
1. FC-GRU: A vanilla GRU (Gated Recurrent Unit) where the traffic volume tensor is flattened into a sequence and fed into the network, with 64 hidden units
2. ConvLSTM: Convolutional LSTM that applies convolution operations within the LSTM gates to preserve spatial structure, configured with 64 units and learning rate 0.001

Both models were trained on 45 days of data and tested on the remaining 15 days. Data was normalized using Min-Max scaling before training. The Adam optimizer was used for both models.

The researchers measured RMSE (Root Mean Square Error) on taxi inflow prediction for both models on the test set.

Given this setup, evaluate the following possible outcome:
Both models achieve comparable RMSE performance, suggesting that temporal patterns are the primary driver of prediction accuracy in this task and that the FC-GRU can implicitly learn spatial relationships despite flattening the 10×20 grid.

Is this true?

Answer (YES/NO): YES